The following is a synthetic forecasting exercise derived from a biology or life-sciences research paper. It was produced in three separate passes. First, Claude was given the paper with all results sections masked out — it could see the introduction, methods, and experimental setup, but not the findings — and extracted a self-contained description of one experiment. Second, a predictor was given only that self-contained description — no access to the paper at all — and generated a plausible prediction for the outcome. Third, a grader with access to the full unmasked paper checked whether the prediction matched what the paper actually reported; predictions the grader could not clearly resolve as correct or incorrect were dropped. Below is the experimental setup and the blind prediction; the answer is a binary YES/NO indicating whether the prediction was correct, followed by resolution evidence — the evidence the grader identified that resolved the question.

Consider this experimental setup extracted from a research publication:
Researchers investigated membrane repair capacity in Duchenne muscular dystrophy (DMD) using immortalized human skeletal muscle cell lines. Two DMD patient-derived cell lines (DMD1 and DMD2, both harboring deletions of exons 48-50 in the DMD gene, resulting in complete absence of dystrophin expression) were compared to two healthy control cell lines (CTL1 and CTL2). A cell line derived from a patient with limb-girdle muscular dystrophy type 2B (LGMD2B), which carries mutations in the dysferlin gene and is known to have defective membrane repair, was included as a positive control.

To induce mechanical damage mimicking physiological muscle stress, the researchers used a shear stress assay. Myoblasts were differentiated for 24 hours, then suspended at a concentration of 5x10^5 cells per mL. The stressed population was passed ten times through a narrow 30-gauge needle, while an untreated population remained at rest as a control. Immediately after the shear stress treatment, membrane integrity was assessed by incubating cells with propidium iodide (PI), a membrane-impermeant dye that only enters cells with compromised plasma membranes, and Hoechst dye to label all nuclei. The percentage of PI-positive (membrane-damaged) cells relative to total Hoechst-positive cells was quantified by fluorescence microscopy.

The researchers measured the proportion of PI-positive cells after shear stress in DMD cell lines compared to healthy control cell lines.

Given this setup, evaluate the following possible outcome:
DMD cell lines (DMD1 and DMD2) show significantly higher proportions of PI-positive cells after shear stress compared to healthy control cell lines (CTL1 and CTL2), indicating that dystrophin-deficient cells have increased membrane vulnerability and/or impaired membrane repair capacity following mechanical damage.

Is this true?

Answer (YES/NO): YES